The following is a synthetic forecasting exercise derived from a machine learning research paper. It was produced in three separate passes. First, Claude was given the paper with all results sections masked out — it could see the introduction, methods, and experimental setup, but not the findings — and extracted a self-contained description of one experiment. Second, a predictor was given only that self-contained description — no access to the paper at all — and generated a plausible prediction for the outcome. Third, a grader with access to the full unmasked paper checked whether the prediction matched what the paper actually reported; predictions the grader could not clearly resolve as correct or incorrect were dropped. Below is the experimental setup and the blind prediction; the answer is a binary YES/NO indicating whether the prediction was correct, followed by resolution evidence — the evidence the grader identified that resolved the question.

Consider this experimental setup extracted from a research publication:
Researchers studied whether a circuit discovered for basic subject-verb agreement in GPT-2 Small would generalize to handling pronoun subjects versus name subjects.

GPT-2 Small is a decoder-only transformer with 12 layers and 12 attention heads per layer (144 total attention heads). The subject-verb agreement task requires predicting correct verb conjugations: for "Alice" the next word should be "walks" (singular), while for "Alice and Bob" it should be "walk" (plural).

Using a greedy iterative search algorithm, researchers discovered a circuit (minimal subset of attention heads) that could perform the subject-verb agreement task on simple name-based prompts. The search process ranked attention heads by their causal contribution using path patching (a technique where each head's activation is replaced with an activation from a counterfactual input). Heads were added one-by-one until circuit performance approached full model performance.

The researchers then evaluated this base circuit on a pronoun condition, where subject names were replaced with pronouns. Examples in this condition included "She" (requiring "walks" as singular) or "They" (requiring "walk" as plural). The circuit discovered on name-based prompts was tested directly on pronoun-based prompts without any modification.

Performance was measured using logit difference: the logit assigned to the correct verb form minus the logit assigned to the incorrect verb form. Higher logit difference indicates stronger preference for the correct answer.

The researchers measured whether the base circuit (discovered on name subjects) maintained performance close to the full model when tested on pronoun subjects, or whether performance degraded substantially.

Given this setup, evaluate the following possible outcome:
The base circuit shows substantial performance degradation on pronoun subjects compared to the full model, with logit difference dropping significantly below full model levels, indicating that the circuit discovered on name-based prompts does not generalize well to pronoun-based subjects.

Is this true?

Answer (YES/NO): YES